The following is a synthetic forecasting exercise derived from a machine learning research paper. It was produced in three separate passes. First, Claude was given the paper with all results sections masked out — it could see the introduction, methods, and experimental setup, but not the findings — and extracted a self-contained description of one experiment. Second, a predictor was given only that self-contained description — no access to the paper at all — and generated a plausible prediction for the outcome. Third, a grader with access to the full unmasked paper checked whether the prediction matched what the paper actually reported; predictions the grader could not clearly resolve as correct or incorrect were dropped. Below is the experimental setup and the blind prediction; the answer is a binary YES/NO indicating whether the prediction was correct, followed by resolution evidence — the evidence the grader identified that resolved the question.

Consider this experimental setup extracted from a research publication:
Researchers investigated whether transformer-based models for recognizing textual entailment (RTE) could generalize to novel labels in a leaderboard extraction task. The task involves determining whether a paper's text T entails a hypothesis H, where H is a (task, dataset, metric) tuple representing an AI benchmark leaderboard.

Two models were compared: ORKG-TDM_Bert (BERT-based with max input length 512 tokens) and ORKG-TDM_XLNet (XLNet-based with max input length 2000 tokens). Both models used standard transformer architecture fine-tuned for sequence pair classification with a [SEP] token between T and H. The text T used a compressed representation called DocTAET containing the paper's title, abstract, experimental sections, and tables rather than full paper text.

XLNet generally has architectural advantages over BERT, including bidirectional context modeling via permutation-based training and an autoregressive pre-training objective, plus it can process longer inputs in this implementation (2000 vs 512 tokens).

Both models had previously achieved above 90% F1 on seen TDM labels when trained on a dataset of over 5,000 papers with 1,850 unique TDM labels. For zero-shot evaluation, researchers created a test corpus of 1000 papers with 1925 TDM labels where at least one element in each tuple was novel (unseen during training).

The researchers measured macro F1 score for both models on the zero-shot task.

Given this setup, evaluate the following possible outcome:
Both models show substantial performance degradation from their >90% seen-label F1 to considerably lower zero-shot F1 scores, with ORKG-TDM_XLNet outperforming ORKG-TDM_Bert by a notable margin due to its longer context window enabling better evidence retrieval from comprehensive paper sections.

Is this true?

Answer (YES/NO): NO